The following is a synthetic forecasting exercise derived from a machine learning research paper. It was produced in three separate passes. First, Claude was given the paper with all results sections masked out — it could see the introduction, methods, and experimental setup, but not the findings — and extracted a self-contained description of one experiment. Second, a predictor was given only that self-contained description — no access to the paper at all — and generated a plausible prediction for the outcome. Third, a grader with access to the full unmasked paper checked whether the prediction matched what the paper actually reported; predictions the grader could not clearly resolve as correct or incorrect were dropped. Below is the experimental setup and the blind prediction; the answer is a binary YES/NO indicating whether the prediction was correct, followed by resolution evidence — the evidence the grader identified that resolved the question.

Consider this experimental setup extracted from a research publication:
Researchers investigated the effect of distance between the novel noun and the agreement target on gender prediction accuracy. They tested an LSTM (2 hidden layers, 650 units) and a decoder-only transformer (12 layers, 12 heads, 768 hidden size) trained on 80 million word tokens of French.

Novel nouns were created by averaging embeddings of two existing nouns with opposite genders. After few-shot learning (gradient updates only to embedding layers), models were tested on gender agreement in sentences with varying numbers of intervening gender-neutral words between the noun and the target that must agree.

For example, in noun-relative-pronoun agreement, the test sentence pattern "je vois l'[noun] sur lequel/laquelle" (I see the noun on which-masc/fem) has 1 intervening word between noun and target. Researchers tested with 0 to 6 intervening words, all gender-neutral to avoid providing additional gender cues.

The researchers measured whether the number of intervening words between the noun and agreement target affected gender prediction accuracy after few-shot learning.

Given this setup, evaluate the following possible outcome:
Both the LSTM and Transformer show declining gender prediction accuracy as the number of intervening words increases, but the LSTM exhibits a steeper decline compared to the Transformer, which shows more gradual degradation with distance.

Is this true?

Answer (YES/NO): NO